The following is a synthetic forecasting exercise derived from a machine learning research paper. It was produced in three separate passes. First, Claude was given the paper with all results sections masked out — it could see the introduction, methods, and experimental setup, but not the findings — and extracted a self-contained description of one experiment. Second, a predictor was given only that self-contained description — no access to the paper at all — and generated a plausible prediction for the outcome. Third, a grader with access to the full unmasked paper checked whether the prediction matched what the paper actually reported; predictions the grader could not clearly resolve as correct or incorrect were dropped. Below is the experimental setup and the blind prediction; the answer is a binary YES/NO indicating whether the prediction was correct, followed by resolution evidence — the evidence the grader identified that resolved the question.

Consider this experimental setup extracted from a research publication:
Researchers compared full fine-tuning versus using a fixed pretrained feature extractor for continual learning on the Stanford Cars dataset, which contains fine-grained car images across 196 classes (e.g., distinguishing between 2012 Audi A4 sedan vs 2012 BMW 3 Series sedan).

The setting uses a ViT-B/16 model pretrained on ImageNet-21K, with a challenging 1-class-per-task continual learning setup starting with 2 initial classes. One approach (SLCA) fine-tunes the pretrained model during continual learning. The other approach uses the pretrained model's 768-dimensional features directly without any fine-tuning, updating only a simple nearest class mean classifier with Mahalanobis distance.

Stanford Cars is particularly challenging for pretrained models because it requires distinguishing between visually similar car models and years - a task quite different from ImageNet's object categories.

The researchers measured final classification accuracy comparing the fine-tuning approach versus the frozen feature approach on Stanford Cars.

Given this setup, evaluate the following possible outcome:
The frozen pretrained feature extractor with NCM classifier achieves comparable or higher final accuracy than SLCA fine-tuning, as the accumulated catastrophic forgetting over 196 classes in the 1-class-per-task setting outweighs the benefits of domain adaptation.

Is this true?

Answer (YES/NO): YES